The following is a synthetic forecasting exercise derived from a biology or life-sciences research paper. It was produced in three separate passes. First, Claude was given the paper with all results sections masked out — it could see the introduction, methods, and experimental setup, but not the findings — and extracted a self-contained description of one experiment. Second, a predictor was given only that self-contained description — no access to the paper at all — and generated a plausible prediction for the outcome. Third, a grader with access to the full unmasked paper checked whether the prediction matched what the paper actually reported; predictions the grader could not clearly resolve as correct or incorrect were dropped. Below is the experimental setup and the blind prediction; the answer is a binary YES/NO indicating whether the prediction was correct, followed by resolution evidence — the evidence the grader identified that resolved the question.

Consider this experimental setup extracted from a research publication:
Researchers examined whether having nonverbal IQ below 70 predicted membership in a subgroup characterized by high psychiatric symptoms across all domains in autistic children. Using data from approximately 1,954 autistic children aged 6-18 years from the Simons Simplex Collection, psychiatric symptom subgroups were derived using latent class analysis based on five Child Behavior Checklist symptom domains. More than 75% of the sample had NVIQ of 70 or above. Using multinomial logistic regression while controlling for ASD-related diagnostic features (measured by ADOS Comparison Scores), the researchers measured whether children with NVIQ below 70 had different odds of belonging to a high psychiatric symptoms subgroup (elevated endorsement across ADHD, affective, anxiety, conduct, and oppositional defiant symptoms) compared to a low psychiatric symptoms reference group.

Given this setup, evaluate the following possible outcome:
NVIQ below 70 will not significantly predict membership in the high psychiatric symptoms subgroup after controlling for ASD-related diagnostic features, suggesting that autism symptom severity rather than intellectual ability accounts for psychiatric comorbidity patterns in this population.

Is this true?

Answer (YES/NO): NO